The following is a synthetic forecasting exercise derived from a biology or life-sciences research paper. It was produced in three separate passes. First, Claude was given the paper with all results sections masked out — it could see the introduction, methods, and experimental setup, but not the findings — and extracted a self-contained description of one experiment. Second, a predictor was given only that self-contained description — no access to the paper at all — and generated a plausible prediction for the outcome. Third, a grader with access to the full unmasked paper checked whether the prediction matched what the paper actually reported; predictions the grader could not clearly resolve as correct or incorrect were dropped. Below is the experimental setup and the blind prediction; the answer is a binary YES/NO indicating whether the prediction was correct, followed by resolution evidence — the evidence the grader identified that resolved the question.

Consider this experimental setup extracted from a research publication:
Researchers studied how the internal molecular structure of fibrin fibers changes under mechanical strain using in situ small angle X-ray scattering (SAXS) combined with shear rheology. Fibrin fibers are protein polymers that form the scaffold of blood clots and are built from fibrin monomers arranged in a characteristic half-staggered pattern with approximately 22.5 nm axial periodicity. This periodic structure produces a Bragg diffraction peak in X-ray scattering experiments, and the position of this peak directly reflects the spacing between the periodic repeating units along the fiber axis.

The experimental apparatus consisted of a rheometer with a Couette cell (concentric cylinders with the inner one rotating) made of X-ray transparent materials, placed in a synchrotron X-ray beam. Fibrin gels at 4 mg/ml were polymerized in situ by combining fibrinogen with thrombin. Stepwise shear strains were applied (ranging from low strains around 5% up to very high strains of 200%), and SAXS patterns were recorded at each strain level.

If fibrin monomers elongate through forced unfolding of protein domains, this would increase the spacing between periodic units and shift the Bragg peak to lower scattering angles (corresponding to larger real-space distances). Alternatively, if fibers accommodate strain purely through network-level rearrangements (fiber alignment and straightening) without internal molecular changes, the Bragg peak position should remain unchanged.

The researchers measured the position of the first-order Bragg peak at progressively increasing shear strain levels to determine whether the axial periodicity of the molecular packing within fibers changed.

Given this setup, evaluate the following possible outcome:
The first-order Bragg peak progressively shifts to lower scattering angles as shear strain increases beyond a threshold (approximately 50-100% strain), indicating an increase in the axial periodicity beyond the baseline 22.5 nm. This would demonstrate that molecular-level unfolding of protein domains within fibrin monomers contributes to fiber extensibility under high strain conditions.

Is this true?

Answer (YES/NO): YES